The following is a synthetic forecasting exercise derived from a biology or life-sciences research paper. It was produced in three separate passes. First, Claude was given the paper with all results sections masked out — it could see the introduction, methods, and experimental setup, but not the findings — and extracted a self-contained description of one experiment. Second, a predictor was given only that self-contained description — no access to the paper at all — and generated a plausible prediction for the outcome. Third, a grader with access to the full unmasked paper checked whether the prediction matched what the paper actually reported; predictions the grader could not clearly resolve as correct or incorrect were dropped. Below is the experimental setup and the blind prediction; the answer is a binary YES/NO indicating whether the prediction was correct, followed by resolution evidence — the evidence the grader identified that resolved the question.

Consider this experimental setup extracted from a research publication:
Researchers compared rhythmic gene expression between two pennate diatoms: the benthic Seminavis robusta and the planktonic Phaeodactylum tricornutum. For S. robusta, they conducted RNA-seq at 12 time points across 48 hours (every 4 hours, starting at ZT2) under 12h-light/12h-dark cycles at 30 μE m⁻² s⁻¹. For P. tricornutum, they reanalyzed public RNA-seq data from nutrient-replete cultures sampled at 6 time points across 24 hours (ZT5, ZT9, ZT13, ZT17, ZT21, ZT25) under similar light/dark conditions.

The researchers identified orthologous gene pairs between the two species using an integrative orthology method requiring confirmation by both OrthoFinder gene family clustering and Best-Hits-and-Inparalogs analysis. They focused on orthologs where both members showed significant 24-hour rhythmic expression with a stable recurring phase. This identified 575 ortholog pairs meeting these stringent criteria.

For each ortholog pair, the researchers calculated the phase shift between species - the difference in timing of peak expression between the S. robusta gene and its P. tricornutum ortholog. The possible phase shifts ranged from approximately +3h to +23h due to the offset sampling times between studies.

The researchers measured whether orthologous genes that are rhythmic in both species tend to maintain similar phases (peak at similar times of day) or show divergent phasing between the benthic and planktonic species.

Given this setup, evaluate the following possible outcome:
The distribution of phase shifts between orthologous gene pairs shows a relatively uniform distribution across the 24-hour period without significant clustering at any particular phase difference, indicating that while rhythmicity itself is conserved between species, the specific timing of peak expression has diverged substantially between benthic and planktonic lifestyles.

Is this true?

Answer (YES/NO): NO